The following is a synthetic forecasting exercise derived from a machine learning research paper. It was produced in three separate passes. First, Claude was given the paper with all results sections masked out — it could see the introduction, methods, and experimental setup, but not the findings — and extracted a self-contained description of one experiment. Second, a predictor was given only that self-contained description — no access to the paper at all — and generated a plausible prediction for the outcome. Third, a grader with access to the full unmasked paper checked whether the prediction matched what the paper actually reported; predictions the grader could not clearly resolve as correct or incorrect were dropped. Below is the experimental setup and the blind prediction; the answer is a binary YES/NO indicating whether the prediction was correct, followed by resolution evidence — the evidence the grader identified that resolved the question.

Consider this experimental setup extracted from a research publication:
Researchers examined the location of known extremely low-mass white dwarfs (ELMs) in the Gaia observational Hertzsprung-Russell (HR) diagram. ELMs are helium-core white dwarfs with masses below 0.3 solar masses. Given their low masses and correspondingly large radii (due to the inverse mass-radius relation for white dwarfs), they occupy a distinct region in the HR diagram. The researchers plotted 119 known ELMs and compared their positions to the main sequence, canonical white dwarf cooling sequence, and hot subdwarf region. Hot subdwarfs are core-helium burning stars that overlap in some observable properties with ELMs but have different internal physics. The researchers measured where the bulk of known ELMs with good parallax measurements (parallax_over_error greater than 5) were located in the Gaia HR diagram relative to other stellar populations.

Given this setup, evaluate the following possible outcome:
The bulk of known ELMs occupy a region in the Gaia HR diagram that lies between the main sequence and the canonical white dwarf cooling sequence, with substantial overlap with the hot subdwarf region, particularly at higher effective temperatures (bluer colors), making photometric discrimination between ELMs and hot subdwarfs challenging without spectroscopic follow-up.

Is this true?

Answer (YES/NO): NO